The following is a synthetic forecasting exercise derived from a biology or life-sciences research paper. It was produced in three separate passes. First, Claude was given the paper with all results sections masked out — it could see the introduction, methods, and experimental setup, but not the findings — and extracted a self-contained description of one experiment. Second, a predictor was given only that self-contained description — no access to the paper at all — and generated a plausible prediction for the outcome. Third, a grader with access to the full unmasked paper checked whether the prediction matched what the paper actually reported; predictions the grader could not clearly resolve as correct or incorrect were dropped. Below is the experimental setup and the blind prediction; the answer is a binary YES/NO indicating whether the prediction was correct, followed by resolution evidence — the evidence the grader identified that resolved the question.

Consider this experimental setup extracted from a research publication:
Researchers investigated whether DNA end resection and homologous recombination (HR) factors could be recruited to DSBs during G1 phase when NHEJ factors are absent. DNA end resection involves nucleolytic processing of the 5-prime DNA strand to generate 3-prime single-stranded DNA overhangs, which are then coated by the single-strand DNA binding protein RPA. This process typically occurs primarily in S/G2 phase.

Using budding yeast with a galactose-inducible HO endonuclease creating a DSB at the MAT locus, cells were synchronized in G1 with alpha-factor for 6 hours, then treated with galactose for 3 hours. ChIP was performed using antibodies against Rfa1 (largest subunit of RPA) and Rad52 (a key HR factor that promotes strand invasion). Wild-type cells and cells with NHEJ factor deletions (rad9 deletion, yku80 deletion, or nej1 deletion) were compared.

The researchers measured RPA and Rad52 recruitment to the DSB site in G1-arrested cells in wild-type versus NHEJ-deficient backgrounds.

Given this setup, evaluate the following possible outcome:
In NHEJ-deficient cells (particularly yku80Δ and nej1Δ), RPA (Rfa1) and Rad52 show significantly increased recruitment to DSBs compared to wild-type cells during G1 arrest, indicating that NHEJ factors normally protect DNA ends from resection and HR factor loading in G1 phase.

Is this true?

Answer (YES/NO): YES